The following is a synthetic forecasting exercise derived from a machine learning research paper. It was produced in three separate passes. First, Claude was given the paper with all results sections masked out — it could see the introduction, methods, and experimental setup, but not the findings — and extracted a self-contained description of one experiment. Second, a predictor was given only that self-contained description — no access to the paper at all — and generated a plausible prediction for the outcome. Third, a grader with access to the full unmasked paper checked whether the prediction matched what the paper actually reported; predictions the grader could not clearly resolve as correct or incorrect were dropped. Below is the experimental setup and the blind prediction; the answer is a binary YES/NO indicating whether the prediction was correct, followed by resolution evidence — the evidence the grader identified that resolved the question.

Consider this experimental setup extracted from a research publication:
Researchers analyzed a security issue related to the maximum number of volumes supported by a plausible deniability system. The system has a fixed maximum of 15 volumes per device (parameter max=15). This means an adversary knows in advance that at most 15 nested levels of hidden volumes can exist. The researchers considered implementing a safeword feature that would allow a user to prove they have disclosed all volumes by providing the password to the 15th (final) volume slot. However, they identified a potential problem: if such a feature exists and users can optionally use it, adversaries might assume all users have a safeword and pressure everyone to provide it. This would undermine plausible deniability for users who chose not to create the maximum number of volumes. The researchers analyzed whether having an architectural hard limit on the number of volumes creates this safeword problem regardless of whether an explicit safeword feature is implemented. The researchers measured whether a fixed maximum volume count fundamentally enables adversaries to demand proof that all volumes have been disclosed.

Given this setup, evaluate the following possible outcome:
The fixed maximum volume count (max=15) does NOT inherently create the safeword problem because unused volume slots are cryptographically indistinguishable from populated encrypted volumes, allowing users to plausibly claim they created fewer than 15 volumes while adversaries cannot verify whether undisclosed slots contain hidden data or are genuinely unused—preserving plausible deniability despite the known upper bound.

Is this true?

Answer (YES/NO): NO